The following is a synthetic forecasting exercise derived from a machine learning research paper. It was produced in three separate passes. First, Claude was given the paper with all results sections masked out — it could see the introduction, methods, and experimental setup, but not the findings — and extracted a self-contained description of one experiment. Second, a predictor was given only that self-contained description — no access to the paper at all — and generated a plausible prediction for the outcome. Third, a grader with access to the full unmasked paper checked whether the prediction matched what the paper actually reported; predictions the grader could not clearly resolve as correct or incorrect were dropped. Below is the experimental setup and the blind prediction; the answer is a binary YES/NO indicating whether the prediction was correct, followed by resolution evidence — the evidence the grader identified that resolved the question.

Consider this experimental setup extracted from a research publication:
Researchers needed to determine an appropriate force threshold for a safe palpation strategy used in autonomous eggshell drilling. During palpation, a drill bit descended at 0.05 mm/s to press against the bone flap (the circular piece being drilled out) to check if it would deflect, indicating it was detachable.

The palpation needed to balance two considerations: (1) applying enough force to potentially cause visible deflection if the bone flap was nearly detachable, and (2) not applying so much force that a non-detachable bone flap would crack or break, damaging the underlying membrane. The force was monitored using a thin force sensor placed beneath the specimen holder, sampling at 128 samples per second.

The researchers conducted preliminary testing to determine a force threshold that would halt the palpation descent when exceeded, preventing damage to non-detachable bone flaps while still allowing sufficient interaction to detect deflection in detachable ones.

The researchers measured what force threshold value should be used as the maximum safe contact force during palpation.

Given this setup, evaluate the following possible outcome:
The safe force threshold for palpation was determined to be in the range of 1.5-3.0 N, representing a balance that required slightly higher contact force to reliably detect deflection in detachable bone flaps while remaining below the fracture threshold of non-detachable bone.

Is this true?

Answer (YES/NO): NO